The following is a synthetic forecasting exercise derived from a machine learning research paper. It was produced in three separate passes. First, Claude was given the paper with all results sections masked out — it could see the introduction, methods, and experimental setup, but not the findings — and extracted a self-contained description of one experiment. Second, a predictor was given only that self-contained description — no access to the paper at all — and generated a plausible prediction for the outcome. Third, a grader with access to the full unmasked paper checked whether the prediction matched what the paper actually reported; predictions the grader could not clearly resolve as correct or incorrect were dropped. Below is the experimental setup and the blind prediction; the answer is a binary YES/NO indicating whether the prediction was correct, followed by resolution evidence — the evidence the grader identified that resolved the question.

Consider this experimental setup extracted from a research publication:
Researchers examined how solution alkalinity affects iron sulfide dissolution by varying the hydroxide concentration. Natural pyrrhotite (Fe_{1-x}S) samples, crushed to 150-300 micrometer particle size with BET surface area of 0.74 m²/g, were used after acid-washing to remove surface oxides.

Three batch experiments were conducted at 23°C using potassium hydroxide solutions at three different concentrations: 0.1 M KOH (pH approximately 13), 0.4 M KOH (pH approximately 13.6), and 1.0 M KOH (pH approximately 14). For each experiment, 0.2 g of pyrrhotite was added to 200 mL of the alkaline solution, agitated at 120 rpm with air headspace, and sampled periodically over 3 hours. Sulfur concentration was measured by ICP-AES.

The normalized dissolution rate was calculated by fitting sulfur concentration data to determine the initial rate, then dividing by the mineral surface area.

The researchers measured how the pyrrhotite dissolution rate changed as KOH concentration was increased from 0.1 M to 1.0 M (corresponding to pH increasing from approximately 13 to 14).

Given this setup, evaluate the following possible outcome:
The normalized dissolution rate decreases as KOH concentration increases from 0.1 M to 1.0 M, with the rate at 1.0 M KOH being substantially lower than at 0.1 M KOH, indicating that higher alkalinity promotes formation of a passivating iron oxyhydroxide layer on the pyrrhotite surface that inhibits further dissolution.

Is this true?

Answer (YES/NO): NO